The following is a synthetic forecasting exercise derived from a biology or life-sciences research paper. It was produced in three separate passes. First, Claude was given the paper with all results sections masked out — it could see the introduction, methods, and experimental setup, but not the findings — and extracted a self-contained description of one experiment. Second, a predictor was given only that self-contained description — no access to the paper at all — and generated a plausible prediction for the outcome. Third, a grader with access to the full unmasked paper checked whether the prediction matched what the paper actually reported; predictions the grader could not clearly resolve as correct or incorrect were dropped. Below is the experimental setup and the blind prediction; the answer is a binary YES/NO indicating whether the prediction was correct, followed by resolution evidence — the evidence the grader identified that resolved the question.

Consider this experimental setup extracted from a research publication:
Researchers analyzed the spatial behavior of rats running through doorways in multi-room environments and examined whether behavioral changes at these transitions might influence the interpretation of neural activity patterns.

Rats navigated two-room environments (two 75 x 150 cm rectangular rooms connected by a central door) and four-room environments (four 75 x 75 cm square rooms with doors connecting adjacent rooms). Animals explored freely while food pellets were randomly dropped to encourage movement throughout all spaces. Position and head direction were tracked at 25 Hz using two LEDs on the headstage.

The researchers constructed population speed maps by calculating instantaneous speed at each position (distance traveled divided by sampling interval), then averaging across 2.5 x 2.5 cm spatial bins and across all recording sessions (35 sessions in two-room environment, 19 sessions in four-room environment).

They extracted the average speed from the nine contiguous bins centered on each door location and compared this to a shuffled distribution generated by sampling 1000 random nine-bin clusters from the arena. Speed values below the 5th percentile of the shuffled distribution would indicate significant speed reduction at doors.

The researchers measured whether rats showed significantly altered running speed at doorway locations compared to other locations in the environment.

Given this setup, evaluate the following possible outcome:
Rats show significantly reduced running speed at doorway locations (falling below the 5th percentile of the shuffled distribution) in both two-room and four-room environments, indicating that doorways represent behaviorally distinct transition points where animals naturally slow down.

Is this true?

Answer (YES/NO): YES